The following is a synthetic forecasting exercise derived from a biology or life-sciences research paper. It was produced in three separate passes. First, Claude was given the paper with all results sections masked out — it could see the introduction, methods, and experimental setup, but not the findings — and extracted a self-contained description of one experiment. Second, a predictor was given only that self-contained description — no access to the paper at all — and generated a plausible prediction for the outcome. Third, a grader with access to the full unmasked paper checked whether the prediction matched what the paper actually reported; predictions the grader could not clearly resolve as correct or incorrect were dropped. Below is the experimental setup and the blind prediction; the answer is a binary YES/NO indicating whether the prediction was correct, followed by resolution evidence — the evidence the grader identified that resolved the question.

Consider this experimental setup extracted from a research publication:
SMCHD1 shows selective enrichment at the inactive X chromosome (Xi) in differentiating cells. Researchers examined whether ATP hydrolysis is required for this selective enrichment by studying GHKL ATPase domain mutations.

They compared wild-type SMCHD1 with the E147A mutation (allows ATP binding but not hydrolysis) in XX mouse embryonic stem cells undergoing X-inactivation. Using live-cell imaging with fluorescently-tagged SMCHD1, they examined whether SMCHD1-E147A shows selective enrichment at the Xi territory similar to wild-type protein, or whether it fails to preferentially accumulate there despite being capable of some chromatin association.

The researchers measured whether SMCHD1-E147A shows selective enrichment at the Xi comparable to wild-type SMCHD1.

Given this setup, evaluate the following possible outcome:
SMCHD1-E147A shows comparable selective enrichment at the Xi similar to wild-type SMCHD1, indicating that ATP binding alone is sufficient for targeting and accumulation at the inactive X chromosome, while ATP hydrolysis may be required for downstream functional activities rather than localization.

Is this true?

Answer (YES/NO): NO